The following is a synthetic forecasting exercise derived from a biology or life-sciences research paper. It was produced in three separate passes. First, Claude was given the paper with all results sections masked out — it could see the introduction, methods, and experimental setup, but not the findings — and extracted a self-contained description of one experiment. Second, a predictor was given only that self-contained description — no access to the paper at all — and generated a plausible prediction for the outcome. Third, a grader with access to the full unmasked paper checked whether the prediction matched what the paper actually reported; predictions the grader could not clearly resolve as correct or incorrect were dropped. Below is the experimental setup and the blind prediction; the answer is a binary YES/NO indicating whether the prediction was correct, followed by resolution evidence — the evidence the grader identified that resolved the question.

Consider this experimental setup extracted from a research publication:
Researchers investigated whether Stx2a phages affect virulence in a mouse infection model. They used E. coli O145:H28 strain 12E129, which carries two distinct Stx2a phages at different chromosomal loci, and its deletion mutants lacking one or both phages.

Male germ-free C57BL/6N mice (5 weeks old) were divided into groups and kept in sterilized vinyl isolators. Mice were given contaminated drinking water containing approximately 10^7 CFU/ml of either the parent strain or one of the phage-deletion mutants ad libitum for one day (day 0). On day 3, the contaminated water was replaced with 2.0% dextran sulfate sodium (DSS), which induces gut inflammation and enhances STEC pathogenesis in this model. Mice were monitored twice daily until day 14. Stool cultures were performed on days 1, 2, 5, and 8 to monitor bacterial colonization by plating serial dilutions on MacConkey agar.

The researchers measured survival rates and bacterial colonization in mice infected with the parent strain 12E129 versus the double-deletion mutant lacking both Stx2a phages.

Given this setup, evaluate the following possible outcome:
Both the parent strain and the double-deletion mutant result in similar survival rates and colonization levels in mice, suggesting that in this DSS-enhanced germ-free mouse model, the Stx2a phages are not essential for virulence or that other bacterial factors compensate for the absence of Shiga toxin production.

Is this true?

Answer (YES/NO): NO